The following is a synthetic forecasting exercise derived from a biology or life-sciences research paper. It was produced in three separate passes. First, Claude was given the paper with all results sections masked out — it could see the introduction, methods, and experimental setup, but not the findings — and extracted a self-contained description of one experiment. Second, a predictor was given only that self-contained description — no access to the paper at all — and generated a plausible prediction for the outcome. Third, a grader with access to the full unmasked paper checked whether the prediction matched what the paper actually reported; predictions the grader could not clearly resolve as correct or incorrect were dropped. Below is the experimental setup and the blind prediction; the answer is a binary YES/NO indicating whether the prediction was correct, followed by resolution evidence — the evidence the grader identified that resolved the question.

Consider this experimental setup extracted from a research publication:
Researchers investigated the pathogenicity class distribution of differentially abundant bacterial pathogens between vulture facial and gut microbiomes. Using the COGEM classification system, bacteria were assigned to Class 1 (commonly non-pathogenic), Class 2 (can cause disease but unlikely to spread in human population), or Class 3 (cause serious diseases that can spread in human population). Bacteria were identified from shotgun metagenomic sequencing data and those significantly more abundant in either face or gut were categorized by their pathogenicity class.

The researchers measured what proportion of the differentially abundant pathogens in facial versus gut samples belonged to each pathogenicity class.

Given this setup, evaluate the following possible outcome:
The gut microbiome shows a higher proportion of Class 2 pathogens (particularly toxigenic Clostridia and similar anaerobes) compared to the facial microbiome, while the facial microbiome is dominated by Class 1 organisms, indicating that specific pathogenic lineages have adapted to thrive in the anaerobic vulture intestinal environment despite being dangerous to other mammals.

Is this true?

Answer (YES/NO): NO